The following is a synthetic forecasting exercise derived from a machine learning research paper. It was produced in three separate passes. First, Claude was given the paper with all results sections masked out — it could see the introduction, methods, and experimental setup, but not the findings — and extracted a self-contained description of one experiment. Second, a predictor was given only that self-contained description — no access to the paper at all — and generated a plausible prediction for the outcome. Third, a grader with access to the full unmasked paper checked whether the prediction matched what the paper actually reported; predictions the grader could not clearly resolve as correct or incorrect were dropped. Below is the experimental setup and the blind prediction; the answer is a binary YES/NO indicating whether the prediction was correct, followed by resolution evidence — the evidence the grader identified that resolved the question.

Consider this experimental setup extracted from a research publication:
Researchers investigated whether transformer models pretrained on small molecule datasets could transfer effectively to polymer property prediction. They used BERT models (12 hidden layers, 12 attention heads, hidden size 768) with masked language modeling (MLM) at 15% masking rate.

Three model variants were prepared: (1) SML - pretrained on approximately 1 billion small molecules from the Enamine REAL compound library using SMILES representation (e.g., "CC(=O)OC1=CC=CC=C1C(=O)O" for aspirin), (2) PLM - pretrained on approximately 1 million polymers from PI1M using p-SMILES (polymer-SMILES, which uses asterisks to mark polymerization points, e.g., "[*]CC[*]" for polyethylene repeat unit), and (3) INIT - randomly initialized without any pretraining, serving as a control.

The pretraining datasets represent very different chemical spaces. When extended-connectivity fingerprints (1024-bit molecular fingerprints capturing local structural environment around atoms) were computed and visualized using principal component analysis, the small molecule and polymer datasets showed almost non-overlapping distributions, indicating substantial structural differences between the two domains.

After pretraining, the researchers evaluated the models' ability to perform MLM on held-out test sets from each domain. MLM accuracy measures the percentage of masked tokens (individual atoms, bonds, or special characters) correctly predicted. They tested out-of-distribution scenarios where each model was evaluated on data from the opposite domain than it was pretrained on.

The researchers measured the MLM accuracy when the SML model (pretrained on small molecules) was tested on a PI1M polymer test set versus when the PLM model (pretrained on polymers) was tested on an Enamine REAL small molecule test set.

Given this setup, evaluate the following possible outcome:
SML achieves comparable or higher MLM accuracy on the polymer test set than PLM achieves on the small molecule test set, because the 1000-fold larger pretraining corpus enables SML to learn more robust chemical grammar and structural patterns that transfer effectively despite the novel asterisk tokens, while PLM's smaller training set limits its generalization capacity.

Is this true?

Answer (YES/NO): YES